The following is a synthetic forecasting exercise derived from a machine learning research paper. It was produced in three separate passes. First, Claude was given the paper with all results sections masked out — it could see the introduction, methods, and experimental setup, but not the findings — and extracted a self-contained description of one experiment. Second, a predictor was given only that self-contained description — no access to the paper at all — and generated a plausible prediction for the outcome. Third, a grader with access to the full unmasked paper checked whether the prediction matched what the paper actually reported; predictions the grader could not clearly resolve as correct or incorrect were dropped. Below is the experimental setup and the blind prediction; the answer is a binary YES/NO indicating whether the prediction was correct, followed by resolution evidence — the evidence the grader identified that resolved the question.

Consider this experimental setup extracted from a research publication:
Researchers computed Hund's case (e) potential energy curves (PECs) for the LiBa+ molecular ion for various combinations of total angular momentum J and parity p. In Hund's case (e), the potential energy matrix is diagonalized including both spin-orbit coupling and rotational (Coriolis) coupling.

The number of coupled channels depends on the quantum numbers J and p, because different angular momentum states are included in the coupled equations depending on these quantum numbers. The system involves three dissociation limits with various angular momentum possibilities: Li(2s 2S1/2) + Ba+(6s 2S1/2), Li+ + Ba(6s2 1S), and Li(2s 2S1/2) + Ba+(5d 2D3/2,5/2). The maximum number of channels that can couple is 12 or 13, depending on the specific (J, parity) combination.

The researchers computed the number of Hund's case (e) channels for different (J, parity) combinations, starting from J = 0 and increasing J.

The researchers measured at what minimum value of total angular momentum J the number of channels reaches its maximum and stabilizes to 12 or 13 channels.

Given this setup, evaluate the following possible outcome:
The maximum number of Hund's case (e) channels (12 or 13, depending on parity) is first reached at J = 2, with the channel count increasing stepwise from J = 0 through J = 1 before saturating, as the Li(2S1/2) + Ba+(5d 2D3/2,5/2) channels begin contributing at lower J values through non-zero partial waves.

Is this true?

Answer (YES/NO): NO